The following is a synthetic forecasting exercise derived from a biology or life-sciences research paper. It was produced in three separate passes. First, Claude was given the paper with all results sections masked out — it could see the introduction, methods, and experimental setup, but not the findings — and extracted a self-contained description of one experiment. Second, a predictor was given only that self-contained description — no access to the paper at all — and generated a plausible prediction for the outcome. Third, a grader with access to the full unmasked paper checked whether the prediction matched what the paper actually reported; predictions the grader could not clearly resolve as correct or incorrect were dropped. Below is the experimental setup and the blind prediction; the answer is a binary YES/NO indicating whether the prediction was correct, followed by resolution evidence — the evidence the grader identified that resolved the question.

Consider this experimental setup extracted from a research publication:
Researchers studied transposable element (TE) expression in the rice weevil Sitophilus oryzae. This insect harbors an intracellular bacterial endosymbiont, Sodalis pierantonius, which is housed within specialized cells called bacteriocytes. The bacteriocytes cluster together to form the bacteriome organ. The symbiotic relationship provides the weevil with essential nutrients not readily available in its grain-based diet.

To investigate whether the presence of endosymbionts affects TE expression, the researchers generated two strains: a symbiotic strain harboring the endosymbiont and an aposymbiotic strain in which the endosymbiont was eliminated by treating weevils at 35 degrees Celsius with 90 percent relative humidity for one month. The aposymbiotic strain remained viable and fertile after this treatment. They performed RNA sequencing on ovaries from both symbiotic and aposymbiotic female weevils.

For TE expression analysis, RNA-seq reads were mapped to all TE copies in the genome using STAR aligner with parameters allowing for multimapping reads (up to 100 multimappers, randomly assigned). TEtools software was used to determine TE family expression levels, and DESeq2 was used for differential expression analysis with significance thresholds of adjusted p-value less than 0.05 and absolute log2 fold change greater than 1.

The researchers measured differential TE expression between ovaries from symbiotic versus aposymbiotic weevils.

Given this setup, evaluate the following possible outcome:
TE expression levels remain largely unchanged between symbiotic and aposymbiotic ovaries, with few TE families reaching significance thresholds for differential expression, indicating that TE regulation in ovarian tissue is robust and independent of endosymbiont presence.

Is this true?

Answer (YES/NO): NO